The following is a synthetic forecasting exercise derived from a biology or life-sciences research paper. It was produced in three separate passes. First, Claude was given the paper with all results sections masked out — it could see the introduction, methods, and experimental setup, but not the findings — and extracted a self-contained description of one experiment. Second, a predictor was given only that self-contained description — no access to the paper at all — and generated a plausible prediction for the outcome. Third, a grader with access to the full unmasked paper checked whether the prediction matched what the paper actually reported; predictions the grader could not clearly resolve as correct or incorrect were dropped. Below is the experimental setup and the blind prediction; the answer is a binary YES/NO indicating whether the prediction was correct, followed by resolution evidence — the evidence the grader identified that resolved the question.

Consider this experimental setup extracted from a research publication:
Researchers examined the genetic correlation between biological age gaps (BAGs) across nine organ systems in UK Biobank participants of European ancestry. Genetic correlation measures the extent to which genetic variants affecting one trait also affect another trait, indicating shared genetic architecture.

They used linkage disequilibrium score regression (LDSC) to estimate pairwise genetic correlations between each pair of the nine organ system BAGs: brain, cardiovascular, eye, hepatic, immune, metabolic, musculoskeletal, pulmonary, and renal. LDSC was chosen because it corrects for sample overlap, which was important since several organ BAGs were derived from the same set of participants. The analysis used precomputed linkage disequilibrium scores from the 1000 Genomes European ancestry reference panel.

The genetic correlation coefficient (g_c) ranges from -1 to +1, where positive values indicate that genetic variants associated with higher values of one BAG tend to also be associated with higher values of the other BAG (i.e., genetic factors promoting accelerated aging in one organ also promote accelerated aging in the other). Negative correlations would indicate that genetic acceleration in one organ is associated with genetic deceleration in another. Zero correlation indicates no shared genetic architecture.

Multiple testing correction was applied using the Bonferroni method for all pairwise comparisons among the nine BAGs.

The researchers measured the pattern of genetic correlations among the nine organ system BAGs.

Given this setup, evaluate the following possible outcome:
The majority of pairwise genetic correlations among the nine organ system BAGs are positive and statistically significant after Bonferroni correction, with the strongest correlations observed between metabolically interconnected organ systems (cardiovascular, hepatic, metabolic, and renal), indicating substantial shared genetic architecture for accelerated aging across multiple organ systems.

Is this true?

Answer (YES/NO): NO